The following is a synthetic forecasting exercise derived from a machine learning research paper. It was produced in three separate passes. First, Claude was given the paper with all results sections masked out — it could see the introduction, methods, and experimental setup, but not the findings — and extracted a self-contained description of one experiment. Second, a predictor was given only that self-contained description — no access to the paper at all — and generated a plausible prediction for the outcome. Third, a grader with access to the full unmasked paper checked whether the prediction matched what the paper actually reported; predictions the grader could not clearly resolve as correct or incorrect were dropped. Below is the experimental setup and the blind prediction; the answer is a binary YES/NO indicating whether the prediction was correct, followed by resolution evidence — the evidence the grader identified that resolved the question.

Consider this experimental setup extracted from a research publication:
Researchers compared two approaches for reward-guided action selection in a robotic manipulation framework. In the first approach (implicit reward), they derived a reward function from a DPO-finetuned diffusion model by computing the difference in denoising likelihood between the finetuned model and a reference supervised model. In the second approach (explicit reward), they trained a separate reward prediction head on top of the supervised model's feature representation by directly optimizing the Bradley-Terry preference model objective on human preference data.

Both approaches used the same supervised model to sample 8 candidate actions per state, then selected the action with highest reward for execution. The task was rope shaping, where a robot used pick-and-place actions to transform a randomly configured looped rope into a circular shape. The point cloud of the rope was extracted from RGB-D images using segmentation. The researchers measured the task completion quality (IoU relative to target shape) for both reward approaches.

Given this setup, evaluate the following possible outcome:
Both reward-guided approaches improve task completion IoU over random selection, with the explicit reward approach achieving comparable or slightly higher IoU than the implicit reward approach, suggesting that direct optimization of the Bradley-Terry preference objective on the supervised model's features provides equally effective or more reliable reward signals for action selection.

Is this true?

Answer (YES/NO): NO